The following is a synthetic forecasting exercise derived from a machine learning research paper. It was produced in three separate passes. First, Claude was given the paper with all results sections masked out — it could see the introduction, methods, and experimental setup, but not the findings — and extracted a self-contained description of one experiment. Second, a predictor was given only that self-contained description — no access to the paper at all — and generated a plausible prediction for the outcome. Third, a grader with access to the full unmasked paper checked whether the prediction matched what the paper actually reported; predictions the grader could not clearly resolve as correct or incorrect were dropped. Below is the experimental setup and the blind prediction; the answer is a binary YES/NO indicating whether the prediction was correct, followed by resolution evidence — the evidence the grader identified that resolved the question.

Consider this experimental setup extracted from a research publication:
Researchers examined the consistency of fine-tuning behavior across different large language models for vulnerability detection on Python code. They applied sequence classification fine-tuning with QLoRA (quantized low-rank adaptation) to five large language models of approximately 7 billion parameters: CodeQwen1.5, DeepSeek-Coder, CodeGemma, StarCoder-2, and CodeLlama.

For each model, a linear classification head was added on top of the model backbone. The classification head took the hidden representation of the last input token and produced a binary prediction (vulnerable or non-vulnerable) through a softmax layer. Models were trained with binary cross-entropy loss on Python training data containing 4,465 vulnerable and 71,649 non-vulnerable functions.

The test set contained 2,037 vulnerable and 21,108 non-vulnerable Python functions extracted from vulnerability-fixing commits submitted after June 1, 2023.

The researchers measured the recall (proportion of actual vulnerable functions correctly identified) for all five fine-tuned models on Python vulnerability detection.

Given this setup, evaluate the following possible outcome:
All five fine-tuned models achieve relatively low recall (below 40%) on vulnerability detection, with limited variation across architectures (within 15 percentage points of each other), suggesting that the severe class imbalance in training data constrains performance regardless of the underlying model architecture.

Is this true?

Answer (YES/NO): YES